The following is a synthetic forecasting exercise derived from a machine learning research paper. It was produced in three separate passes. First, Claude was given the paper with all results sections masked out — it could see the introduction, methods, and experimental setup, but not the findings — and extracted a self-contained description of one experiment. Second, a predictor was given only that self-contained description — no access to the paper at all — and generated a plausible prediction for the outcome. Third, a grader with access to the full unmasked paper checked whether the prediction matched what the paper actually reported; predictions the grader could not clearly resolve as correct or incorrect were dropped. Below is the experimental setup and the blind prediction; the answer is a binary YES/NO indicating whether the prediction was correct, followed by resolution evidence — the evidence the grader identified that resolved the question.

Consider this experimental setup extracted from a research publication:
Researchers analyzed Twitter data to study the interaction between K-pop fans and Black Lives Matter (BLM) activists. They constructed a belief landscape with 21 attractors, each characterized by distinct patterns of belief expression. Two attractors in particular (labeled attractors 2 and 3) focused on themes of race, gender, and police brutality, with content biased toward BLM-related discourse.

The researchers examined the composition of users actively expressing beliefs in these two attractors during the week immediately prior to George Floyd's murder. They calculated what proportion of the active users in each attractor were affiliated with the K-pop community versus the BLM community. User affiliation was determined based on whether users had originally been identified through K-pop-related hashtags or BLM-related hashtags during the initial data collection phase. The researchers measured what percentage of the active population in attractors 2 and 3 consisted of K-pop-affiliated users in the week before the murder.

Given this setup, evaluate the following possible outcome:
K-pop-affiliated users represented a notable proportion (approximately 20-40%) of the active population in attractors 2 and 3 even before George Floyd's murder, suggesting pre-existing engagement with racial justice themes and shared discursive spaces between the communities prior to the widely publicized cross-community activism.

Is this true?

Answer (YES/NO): NO